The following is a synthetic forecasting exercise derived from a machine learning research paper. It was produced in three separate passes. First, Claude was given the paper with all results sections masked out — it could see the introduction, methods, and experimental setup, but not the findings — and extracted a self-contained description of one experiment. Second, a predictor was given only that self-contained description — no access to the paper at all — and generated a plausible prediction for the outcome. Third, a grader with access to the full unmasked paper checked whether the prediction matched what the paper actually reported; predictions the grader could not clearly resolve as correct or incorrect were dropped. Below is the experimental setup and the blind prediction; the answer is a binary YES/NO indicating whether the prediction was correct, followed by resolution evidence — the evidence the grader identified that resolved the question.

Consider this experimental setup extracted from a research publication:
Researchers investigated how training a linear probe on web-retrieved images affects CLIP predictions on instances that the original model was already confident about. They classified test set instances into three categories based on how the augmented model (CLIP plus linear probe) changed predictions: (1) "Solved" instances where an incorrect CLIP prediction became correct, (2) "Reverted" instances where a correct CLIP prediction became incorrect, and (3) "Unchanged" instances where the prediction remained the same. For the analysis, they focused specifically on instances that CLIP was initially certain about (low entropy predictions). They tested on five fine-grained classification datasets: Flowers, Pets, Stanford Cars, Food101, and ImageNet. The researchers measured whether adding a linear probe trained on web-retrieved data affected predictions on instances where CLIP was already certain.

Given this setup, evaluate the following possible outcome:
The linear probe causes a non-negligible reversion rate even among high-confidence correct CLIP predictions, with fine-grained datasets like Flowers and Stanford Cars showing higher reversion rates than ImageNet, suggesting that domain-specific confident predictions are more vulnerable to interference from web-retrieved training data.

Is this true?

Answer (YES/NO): NO